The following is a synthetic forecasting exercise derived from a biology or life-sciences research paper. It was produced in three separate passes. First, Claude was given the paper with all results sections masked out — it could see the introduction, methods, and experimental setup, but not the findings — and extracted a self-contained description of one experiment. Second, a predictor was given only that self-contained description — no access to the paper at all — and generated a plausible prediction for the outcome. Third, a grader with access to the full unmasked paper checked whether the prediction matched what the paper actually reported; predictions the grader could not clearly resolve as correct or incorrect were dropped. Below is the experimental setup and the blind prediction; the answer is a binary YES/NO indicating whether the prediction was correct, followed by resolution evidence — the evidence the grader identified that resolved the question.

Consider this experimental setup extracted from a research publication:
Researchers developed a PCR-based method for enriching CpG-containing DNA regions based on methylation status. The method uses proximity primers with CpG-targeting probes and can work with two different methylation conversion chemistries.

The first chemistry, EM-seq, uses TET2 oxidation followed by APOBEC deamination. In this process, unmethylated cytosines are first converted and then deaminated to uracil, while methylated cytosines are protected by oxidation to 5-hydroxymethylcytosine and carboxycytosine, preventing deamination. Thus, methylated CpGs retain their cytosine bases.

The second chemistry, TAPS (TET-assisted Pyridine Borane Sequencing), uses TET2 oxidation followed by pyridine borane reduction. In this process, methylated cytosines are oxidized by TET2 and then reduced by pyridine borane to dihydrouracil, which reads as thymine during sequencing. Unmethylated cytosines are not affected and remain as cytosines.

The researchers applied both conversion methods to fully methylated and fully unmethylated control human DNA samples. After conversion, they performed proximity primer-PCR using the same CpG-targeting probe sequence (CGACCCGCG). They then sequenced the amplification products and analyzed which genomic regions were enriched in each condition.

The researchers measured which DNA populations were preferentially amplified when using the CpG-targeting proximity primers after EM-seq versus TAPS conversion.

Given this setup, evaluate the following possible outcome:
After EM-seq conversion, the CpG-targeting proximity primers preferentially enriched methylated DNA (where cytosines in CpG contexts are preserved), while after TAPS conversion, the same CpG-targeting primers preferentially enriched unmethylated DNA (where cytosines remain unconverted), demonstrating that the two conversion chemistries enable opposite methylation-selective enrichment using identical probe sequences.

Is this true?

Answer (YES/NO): YES